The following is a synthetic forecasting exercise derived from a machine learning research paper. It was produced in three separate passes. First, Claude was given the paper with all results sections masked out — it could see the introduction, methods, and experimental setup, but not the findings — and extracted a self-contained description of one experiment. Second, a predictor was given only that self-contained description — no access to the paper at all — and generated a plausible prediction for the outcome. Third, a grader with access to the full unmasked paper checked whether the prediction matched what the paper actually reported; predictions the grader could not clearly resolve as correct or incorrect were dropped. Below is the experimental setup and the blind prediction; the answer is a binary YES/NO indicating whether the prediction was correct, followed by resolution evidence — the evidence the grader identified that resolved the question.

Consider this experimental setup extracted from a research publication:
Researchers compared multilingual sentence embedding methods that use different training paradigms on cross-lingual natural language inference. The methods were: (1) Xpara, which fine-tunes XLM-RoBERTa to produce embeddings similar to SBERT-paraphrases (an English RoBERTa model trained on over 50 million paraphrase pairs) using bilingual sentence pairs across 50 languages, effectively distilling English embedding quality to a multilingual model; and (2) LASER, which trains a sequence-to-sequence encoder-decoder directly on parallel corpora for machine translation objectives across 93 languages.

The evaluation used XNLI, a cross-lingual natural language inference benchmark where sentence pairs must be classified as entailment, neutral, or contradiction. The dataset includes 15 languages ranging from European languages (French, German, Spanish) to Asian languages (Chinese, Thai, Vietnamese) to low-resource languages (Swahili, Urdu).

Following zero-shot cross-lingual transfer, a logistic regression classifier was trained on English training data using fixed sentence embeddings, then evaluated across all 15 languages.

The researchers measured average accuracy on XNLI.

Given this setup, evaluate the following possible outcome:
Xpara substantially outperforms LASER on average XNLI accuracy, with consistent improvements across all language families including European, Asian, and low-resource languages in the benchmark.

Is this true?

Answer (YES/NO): NO